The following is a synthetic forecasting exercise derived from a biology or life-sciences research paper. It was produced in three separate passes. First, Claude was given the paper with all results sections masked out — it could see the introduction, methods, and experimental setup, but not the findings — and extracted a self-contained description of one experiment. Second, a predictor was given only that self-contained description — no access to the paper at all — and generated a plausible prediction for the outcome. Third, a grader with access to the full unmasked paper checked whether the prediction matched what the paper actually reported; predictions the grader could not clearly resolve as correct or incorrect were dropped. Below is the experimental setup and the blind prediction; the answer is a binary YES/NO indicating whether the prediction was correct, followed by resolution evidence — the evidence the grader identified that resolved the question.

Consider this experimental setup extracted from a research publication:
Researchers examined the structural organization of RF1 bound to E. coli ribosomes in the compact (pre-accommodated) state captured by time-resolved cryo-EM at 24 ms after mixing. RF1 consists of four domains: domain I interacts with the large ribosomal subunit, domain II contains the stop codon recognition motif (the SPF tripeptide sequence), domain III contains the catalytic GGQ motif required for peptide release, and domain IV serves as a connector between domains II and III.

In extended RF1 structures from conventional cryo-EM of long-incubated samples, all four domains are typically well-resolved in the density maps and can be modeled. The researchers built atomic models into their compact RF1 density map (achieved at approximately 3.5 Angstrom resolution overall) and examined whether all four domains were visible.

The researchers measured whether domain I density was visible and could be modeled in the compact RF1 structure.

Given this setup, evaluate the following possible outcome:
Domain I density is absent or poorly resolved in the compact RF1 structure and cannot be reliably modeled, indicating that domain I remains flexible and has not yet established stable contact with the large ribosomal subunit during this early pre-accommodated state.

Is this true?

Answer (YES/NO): YES